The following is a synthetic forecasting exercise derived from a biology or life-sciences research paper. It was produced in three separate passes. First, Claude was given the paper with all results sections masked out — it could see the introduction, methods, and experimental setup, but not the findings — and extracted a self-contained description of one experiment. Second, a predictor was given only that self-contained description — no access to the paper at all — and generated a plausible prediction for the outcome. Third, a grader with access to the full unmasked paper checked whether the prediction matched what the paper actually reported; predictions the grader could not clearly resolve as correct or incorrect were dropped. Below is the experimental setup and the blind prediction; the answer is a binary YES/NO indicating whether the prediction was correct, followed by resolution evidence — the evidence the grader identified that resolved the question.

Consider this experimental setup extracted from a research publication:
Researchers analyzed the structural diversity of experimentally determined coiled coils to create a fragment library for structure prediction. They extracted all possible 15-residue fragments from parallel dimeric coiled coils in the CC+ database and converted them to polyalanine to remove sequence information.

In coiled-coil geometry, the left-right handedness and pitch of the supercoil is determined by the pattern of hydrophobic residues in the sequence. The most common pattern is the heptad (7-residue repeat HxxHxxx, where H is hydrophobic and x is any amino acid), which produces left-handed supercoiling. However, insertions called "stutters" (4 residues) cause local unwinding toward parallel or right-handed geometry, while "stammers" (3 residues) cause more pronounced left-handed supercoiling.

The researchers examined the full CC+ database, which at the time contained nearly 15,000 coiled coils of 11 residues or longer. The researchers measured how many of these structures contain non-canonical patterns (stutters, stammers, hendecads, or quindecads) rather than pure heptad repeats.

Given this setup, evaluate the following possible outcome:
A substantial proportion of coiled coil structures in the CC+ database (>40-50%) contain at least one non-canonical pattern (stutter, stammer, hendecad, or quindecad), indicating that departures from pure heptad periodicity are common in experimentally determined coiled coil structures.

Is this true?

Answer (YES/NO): NO